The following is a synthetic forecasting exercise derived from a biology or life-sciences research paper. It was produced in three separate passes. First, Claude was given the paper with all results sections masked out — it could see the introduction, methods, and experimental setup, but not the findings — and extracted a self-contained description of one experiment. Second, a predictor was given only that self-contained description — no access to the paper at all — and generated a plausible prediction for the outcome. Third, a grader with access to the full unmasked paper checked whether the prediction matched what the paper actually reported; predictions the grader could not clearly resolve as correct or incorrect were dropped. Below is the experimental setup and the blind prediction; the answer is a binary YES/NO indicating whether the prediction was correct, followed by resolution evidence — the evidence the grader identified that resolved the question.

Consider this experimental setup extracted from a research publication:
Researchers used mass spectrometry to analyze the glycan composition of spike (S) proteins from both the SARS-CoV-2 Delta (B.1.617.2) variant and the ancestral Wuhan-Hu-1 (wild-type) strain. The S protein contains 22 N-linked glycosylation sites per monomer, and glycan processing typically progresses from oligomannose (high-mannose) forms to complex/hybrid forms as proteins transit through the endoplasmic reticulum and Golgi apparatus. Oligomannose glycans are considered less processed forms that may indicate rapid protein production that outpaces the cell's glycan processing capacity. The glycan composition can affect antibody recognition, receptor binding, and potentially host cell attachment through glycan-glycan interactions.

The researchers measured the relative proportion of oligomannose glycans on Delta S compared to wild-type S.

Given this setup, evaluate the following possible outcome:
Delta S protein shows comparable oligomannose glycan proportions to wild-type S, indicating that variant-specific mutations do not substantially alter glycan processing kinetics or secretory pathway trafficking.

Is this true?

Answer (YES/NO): NO